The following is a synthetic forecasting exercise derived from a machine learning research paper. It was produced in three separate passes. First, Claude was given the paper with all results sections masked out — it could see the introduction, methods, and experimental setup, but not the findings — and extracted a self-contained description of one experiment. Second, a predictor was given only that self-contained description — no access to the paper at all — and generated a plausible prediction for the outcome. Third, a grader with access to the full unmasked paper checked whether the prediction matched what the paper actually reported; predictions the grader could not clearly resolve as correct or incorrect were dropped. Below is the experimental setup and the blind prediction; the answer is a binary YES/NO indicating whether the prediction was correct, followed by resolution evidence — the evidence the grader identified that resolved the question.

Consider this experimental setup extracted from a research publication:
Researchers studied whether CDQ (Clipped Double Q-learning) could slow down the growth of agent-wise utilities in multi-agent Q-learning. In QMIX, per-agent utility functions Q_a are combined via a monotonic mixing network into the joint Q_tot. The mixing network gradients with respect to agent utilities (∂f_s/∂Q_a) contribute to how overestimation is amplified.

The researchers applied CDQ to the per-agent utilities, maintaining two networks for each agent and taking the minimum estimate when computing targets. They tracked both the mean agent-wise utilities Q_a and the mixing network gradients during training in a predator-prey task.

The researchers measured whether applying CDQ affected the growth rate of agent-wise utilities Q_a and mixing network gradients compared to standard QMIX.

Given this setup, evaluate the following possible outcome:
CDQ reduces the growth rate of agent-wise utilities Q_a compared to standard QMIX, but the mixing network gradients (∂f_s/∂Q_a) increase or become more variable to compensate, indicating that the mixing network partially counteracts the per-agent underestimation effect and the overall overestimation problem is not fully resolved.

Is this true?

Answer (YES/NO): YES